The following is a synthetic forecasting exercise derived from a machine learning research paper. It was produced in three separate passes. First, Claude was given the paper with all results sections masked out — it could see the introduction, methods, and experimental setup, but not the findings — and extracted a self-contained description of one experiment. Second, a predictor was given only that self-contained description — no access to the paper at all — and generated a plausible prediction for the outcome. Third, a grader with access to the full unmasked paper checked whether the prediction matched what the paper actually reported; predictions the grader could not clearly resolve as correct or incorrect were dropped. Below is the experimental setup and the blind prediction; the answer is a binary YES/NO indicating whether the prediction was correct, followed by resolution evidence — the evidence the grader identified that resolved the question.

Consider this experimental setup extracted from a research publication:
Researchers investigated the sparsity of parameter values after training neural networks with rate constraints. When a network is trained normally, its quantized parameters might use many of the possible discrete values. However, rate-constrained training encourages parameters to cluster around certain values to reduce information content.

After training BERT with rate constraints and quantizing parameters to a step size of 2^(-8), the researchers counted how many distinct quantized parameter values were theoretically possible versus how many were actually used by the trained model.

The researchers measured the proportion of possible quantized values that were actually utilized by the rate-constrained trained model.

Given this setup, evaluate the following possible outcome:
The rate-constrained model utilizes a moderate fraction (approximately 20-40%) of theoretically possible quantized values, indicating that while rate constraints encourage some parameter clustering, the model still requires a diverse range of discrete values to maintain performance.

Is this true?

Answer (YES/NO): NO